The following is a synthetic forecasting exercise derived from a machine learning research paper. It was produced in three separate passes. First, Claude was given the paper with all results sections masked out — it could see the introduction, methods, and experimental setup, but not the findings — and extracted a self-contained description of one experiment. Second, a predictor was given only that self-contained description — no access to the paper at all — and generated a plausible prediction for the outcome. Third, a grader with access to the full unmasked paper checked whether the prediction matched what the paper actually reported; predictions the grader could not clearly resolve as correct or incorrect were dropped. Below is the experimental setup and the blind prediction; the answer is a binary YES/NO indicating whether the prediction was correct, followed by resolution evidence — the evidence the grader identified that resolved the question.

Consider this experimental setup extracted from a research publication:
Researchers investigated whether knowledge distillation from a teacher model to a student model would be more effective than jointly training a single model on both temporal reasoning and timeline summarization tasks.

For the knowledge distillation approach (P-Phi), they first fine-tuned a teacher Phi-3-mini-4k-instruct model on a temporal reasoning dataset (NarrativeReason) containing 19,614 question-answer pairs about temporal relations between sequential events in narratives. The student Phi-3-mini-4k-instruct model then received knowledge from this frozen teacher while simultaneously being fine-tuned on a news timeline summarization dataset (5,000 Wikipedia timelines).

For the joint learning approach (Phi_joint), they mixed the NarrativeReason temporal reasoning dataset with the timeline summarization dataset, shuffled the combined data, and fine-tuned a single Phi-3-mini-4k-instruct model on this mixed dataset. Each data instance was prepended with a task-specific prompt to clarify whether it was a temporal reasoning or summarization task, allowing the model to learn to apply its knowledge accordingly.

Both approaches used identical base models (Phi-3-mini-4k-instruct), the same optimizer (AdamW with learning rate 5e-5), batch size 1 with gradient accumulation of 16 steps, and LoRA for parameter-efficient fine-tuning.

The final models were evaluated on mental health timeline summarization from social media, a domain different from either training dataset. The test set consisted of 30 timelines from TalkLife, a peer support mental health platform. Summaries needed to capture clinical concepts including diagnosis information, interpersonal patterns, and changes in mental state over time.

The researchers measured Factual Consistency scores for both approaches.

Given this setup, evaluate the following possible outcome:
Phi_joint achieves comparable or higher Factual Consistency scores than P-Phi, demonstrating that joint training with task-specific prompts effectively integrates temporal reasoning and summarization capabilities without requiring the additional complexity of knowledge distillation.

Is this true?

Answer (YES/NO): NO